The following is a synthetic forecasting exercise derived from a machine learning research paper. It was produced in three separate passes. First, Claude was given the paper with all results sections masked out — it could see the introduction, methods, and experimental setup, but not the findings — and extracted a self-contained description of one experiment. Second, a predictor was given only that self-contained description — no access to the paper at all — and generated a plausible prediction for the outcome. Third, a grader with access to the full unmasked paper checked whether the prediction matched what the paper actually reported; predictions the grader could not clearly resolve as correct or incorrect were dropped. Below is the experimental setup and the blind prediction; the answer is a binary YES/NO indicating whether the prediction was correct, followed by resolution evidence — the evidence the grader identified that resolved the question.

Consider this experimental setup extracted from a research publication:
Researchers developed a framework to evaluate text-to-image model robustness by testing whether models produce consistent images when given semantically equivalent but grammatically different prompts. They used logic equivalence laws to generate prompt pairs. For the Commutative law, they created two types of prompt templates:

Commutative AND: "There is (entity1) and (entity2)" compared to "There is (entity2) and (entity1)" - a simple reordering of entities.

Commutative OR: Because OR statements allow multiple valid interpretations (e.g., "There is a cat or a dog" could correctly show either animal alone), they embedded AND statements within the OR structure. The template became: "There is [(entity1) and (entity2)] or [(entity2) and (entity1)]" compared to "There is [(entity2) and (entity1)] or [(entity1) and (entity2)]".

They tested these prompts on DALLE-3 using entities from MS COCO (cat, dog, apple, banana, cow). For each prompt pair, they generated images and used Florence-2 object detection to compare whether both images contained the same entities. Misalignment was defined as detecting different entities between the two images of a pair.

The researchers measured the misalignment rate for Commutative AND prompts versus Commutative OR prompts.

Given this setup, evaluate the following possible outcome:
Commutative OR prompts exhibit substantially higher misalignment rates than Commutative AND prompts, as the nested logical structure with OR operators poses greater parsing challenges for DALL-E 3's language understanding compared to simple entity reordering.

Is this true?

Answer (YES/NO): YES